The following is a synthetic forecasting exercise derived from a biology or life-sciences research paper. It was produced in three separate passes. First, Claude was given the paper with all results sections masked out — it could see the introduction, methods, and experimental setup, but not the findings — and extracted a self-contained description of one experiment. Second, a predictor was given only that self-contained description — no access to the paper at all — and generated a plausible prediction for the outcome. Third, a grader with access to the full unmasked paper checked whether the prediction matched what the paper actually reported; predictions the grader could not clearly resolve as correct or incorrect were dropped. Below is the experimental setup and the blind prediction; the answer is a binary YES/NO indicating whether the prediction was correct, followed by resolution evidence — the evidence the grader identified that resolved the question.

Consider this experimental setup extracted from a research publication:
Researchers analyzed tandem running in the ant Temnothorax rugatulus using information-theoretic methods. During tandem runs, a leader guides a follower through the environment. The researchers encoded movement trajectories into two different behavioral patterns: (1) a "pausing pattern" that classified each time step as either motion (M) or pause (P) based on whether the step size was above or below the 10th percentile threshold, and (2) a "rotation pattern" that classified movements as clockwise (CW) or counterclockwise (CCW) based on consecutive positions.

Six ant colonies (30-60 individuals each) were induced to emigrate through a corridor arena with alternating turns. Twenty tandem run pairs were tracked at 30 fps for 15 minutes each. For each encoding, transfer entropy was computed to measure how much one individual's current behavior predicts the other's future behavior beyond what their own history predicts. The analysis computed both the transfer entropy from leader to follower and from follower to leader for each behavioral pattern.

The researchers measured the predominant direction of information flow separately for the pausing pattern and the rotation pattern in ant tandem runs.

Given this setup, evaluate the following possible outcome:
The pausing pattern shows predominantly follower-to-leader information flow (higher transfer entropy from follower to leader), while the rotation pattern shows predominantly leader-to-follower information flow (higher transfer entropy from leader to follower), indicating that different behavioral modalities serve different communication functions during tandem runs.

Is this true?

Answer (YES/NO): YES